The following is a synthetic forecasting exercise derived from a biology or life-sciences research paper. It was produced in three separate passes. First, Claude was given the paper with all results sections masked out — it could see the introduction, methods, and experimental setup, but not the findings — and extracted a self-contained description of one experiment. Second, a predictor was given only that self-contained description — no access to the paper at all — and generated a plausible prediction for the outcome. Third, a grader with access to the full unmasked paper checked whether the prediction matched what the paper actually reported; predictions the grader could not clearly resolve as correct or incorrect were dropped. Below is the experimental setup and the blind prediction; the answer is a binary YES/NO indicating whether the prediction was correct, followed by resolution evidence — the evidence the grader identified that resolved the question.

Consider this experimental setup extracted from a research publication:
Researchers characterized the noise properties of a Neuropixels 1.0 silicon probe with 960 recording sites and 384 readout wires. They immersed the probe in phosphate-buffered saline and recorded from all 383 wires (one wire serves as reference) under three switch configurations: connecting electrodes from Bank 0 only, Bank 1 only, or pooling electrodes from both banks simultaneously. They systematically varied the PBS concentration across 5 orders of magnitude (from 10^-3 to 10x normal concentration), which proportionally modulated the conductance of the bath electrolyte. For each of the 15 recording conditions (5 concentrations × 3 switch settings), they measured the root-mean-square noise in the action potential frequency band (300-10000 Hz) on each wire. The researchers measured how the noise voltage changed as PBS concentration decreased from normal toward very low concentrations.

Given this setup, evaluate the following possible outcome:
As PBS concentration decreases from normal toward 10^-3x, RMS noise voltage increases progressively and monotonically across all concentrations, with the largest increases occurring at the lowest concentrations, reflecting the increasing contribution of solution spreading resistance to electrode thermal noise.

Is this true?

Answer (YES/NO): NO